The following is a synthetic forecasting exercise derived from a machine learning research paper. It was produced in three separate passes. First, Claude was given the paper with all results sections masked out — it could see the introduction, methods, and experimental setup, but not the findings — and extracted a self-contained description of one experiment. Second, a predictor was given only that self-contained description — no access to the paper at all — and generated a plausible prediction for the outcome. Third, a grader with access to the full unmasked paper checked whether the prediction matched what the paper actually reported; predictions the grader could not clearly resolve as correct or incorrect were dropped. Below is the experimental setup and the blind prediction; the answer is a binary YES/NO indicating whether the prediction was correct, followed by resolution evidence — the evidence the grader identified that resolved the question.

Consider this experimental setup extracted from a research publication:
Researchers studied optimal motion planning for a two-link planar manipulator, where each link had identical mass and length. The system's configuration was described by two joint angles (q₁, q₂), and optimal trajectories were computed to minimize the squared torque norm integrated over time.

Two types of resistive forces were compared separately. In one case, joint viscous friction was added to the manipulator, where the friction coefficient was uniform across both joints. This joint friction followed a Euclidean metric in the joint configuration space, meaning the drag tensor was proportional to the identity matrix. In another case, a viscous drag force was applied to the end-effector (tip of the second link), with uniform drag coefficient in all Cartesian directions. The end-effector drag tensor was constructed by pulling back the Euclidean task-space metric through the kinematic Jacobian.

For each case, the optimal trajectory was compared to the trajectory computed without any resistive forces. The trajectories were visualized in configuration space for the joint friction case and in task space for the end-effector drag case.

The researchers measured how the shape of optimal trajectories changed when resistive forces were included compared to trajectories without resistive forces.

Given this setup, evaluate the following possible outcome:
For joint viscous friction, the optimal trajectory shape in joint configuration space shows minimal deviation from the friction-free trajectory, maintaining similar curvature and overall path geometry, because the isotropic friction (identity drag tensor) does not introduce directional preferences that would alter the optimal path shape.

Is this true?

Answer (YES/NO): NO